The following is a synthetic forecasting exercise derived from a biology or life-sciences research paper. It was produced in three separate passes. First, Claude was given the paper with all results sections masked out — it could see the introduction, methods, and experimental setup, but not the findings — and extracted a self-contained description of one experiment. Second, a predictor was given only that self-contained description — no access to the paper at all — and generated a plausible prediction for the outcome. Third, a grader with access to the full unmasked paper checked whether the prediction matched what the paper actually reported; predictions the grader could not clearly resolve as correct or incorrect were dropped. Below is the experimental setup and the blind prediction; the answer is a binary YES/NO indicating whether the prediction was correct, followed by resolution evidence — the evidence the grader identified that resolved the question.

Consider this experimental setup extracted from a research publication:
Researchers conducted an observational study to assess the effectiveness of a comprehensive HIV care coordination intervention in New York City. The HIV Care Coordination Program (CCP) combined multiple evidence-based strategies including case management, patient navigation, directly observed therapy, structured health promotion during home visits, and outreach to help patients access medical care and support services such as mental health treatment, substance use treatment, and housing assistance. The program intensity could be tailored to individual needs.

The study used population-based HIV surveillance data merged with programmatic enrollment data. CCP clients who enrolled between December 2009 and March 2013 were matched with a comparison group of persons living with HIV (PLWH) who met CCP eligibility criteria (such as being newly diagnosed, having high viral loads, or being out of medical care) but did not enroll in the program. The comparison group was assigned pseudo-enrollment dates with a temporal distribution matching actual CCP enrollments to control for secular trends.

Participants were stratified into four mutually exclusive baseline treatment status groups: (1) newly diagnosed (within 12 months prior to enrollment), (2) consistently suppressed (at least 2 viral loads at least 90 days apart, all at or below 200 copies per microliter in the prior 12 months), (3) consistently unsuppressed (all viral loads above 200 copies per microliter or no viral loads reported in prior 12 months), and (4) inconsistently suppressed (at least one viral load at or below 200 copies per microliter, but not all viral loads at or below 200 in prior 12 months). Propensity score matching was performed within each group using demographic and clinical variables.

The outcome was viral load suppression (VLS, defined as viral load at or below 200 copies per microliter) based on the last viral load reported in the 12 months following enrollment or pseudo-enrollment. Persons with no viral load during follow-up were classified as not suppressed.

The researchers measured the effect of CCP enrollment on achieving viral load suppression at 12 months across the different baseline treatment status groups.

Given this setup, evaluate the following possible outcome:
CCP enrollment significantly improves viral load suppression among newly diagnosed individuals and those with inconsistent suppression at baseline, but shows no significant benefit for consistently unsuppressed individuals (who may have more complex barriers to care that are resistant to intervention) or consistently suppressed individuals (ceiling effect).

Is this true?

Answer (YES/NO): NO